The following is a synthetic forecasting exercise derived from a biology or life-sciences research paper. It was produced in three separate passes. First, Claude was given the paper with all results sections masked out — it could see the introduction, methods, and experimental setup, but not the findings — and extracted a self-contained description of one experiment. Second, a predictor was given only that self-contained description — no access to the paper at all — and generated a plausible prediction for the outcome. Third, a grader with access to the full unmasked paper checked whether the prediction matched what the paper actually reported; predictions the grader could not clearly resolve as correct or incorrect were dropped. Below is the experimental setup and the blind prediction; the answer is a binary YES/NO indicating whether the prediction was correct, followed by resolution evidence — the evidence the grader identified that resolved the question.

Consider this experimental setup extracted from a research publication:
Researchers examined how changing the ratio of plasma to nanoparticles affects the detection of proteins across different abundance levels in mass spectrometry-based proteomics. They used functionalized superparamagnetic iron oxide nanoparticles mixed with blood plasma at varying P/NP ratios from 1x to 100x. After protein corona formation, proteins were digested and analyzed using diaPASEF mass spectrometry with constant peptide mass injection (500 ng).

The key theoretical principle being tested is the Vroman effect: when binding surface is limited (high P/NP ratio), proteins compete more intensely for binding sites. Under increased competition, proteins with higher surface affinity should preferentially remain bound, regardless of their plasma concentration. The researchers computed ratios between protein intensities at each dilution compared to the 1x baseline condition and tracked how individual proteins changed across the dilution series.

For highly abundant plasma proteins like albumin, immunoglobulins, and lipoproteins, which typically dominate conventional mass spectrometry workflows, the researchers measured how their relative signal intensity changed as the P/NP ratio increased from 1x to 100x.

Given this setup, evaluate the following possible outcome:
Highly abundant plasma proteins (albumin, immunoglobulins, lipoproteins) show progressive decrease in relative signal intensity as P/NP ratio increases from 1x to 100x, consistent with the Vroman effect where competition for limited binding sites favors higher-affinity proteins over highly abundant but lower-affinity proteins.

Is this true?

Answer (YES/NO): YES